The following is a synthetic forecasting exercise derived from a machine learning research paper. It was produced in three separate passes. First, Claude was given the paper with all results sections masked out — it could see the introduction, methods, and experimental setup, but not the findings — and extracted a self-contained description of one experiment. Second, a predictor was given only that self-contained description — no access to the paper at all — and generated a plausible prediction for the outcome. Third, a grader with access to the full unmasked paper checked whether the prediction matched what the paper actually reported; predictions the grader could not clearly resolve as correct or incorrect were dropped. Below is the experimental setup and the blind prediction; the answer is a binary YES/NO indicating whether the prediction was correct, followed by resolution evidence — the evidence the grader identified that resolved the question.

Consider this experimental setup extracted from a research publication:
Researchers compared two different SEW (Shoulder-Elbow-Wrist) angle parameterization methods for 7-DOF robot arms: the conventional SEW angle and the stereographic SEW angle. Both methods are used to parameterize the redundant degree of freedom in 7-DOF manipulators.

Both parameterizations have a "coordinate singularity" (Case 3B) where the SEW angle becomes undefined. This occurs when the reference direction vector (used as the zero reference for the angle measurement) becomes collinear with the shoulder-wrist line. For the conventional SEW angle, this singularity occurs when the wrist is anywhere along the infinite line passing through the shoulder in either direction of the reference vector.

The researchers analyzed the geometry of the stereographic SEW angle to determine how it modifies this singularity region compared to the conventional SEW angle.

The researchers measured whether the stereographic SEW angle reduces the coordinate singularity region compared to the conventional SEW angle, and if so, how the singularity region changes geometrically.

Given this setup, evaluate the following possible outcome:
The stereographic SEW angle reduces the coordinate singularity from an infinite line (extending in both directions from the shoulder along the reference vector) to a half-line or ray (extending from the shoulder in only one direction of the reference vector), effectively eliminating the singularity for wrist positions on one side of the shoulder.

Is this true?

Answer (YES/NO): YES